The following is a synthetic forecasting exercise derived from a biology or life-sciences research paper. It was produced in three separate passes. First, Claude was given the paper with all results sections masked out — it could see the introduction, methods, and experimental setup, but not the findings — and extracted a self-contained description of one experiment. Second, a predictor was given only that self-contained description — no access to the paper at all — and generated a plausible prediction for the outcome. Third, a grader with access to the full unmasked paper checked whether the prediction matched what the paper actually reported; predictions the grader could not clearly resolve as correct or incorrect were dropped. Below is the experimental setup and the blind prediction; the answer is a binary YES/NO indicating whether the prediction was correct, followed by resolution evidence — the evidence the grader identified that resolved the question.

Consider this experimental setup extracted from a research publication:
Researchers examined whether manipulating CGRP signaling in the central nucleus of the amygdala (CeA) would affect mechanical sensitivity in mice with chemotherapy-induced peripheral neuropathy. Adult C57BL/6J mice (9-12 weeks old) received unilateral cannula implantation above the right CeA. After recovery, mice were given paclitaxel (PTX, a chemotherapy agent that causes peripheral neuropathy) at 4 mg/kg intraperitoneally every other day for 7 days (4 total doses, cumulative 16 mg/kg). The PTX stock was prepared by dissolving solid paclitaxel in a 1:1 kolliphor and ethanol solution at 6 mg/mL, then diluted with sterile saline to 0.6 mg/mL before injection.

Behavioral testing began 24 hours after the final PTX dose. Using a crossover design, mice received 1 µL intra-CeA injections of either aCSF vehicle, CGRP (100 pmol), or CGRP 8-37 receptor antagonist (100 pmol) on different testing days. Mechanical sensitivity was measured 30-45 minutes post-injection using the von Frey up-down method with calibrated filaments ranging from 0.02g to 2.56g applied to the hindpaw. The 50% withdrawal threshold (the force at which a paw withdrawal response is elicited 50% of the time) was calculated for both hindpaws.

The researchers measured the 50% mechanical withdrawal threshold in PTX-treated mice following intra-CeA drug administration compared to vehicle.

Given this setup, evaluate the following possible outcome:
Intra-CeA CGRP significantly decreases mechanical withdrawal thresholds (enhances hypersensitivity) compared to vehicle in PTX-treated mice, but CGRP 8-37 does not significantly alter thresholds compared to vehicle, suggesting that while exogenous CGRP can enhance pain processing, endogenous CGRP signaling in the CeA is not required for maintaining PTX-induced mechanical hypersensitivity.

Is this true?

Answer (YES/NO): NO